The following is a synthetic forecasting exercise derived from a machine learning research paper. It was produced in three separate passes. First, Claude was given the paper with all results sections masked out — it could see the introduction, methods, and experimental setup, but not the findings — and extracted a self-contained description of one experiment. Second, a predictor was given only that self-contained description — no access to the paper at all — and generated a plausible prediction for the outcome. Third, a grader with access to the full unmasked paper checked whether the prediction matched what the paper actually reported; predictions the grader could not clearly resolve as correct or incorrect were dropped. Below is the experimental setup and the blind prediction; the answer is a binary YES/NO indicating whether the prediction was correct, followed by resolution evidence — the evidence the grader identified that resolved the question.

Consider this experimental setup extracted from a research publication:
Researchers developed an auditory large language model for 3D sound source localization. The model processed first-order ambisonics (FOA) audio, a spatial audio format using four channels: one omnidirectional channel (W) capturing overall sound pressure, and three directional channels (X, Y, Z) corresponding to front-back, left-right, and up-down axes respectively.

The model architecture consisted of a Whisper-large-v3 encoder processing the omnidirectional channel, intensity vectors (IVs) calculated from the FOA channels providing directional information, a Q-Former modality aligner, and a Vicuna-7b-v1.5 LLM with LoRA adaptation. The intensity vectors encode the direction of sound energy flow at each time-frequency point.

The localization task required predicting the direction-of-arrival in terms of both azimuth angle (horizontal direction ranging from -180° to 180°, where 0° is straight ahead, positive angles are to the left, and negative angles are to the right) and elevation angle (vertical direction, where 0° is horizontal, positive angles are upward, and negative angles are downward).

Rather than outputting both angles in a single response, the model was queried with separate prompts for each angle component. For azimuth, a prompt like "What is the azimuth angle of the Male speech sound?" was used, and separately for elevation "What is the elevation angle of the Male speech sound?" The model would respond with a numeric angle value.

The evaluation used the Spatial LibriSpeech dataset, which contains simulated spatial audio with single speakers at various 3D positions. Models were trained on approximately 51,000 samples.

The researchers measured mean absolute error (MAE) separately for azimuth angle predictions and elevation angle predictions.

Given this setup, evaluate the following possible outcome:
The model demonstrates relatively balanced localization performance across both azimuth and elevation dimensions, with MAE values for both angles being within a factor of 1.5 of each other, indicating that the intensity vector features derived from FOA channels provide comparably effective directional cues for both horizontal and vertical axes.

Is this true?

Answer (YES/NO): YES